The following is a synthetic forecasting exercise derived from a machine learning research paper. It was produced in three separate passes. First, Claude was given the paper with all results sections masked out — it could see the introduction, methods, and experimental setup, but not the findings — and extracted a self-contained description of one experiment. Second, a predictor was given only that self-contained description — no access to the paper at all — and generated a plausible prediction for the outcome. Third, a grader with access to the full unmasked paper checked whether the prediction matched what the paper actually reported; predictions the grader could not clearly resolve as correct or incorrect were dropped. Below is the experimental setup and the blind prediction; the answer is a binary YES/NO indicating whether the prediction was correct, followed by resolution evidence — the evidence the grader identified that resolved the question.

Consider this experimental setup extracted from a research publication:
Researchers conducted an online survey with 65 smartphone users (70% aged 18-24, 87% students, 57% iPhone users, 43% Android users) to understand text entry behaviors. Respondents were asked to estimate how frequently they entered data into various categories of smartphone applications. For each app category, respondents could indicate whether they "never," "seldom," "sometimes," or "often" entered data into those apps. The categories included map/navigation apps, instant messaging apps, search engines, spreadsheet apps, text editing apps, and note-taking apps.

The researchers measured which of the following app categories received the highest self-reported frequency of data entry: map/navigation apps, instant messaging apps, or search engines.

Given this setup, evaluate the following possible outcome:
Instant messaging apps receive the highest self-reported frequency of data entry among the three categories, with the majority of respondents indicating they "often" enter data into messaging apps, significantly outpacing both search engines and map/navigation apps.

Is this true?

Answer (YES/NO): NO